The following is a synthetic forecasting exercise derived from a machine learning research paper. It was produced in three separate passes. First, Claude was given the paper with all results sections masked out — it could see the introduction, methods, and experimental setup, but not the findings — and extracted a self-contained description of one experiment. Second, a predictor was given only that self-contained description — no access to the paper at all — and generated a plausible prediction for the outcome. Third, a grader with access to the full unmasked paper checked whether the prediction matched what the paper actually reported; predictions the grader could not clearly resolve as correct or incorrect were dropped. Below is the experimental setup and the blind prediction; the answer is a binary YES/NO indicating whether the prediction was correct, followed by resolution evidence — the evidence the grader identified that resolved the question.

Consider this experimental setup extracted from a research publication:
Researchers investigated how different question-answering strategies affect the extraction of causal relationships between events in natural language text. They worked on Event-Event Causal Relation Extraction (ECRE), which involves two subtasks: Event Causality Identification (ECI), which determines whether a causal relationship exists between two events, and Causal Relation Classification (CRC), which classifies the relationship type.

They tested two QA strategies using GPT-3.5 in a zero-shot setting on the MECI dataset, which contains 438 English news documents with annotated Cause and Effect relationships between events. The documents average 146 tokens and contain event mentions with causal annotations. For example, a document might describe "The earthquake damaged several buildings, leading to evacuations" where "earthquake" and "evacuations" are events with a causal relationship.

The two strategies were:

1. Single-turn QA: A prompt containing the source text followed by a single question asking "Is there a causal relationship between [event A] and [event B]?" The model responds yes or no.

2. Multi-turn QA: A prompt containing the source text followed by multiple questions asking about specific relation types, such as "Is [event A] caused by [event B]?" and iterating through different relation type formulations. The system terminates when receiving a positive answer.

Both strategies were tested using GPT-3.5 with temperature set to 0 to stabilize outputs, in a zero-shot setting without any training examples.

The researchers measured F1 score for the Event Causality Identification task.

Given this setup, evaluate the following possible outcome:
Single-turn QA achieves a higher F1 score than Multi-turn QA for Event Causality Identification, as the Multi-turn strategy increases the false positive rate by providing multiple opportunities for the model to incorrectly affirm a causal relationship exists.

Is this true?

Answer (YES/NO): NO